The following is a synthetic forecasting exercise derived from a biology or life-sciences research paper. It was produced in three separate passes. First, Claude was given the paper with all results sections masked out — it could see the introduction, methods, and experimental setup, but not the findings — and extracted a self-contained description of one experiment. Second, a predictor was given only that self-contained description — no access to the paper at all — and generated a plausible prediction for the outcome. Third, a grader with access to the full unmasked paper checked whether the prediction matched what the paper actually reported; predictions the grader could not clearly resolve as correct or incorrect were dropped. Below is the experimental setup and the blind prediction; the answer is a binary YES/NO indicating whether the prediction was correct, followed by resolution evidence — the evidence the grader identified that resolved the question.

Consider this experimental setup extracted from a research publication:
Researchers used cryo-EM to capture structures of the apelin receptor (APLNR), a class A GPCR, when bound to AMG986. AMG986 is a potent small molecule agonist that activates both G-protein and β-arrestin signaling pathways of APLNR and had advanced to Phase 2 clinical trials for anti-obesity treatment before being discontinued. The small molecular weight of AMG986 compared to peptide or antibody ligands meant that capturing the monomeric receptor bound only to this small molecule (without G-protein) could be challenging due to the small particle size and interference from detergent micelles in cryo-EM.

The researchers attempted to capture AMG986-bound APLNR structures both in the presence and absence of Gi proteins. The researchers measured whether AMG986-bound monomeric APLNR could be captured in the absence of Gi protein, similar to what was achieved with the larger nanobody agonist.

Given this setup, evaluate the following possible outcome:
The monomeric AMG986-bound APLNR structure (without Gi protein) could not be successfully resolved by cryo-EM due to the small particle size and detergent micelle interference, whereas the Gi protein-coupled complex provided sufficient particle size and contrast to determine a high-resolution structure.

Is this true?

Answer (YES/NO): YES